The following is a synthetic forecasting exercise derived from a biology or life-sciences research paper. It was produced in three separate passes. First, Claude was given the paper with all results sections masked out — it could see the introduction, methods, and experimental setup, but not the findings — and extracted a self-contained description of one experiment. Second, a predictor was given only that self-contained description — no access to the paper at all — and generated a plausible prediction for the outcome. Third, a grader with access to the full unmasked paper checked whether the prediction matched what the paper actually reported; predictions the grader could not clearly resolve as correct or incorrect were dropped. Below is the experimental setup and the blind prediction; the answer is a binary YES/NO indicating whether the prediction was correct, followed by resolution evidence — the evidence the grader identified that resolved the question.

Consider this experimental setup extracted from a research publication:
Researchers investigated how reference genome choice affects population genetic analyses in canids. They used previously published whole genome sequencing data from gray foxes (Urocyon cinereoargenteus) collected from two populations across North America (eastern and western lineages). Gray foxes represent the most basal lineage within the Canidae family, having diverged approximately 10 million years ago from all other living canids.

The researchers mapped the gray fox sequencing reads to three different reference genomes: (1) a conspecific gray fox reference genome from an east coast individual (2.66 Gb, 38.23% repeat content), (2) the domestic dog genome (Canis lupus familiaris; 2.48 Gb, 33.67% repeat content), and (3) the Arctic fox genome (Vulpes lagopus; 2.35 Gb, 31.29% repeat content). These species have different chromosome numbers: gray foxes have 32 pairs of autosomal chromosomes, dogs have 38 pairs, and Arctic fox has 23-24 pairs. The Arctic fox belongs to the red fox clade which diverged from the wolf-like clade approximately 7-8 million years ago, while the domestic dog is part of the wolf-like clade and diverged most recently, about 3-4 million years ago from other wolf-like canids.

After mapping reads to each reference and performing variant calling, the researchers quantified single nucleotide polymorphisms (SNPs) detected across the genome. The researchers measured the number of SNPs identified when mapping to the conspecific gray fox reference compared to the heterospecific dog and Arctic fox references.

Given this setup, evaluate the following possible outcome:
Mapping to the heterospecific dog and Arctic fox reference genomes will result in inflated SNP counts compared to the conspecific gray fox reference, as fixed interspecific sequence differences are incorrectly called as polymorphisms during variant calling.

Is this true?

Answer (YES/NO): NO